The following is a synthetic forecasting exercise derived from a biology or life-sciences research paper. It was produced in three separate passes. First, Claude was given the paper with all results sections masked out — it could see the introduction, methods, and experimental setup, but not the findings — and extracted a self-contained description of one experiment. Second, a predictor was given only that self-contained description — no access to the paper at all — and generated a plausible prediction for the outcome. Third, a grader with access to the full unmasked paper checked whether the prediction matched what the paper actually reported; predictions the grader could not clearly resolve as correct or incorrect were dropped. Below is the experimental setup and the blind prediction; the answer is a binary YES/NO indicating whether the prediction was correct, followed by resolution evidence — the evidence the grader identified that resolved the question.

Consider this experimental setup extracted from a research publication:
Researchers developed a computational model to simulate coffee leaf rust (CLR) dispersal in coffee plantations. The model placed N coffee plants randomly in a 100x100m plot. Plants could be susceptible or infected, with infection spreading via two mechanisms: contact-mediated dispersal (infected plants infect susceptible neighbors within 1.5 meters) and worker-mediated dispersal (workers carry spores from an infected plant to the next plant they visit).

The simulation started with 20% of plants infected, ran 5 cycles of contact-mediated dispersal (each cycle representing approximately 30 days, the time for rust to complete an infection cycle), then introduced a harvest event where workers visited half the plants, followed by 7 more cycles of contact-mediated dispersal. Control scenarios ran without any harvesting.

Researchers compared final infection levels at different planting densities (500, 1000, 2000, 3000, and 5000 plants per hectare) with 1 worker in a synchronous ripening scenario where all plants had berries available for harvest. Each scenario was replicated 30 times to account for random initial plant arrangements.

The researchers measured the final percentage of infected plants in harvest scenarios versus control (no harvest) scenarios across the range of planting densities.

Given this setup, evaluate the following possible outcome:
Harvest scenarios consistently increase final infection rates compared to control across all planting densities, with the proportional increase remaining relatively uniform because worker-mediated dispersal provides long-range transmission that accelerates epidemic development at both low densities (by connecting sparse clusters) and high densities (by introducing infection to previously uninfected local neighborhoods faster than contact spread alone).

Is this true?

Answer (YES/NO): NO